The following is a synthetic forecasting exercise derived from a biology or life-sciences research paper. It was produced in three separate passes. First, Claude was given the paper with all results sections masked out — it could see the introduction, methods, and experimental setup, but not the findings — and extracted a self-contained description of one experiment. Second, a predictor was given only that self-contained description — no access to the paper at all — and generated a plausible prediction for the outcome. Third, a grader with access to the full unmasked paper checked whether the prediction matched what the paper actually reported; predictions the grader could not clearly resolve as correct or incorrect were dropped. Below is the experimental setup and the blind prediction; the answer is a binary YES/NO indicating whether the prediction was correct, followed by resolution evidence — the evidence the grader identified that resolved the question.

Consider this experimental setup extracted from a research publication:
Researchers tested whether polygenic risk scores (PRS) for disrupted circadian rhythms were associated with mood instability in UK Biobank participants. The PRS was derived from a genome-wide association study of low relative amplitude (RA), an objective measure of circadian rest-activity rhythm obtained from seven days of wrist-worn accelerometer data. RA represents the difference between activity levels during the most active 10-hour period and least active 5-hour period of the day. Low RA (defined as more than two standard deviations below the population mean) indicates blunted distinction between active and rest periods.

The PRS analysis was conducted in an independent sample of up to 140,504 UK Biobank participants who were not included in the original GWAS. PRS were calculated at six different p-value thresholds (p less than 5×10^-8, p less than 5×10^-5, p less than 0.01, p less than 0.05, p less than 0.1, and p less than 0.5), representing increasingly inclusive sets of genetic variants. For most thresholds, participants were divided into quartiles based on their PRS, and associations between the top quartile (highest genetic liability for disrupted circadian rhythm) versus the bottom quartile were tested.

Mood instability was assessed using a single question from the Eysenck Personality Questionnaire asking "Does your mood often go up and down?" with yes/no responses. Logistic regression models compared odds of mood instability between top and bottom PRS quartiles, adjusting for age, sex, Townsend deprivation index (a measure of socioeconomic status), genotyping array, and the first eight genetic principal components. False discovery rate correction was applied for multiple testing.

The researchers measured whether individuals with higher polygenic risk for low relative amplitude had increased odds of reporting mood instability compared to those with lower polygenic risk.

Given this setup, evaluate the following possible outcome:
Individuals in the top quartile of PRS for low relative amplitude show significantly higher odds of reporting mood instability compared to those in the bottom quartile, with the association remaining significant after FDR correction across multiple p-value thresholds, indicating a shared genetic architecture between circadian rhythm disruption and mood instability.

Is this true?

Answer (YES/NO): YES